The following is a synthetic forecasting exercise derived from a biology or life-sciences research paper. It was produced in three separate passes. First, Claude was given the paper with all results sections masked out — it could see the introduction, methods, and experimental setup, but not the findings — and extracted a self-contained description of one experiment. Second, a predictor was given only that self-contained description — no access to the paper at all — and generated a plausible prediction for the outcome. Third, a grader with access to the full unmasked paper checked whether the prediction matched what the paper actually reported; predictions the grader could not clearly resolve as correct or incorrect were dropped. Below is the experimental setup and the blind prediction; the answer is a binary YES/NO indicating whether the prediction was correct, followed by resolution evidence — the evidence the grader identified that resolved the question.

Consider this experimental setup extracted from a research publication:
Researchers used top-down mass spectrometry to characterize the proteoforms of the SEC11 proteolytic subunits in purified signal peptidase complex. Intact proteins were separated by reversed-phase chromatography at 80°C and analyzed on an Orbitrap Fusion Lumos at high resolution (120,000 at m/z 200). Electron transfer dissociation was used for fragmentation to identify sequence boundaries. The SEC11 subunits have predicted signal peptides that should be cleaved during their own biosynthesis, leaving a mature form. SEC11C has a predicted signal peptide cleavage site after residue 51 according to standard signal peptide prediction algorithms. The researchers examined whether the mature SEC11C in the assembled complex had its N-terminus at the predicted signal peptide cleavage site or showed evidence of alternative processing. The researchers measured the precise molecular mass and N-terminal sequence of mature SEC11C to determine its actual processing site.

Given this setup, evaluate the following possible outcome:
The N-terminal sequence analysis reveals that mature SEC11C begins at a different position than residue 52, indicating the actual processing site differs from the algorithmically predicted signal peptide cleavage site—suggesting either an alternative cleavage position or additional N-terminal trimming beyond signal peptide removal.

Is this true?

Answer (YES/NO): YES